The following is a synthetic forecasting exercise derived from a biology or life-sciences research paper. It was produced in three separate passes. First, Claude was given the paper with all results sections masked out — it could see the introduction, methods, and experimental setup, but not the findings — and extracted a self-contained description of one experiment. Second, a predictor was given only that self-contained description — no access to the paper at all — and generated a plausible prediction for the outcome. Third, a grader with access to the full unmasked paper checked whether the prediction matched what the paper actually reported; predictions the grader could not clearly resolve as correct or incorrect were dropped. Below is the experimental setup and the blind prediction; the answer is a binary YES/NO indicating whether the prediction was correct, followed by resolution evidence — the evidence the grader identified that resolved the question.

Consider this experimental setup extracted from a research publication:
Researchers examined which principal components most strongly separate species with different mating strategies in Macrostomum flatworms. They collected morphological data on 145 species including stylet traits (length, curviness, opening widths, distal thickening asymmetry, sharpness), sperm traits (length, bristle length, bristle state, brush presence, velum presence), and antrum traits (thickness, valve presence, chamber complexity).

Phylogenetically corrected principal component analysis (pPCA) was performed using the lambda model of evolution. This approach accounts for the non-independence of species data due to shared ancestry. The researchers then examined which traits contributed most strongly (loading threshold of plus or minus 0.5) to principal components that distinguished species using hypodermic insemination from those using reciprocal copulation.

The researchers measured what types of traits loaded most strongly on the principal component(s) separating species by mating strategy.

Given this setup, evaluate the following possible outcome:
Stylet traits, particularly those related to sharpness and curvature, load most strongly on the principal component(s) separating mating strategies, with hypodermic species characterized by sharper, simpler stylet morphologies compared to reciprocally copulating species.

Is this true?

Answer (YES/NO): NO